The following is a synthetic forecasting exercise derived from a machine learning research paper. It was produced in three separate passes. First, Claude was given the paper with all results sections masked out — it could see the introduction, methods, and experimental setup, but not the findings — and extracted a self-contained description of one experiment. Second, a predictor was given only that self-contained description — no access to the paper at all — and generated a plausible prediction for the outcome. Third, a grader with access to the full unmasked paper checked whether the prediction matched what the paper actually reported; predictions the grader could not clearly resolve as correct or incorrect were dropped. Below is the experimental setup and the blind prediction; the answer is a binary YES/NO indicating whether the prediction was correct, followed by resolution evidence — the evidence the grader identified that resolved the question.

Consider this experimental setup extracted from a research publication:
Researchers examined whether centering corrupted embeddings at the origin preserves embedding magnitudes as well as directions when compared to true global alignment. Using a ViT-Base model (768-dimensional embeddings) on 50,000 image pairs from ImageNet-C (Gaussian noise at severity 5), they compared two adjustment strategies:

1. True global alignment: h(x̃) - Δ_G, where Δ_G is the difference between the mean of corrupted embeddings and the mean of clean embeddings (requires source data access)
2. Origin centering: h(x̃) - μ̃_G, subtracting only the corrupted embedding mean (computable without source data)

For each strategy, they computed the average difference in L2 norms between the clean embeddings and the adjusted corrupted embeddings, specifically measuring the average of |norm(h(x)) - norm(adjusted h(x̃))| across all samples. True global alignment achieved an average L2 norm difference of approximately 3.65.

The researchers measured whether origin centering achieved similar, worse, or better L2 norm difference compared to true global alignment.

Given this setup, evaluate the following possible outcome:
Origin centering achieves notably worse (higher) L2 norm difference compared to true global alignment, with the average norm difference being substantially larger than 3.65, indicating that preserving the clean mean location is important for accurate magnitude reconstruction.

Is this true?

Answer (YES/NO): NO